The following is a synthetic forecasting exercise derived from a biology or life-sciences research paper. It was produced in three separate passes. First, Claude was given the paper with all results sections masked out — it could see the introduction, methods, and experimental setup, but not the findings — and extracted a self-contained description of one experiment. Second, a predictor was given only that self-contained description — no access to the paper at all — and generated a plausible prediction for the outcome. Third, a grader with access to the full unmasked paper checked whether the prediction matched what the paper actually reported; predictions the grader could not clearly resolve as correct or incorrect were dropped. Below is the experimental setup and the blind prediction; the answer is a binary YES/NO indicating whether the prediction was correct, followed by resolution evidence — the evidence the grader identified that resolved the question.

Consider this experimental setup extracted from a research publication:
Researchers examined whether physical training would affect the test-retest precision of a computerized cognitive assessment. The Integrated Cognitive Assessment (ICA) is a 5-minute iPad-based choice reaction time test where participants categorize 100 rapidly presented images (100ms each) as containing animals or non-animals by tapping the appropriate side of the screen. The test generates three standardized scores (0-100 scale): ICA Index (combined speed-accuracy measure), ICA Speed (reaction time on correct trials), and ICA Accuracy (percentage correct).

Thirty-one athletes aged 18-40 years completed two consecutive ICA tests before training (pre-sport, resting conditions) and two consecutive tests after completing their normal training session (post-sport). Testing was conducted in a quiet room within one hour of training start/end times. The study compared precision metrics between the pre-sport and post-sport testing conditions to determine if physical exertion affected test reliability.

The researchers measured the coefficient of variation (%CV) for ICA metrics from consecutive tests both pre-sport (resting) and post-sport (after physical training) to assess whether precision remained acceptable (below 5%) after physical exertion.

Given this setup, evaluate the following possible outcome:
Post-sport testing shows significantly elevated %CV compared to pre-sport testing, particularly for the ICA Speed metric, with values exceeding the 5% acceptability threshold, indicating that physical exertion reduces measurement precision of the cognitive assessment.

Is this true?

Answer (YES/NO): NO